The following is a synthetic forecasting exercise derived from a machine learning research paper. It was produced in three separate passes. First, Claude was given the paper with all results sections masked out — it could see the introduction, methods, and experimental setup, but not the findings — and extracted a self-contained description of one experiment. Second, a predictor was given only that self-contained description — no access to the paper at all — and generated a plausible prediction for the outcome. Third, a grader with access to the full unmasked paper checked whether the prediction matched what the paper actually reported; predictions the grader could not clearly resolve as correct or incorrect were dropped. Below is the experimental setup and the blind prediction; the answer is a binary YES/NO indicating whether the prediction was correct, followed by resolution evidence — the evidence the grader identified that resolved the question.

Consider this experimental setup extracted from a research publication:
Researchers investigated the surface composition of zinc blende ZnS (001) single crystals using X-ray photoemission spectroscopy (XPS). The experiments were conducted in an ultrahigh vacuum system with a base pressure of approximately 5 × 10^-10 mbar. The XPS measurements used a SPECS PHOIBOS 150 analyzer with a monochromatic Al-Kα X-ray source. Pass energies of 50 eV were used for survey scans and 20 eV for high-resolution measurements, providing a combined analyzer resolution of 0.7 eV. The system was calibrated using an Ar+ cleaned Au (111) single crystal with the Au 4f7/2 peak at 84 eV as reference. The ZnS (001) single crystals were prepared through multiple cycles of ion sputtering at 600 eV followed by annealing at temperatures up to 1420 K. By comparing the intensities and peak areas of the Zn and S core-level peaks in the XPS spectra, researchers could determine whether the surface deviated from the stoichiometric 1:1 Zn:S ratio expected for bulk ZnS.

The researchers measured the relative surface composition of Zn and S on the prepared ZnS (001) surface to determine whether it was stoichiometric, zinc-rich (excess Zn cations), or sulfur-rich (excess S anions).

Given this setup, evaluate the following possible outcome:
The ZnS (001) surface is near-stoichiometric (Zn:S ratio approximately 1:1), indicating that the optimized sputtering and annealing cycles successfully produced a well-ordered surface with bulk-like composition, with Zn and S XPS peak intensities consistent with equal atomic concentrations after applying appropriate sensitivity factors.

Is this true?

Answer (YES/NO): NO